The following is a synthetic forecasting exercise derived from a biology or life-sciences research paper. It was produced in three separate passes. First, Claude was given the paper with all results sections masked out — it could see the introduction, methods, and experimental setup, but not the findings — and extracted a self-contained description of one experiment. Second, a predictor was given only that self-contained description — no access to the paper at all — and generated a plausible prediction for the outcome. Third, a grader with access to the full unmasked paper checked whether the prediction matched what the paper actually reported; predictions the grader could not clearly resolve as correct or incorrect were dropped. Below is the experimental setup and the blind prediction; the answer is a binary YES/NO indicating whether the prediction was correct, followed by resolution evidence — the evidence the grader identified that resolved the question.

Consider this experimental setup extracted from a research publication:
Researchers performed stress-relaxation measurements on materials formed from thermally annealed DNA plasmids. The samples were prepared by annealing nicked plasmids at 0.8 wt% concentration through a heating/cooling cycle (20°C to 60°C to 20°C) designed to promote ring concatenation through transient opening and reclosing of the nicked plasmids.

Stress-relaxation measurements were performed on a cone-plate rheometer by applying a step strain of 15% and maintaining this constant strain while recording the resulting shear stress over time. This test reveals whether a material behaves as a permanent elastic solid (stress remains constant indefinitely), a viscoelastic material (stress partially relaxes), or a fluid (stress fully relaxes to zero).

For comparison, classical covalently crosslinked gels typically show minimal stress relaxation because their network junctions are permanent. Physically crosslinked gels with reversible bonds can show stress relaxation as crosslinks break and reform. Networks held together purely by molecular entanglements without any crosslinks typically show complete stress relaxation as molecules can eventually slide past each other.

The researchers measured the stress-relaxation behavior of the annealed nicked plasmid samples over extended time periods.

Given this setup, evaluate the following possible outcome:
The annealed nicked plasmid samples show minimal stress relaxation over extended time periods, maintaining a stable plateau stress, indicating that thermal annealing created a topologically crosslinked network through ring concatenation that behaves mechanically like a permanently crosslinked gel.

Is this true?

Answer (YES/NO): NO